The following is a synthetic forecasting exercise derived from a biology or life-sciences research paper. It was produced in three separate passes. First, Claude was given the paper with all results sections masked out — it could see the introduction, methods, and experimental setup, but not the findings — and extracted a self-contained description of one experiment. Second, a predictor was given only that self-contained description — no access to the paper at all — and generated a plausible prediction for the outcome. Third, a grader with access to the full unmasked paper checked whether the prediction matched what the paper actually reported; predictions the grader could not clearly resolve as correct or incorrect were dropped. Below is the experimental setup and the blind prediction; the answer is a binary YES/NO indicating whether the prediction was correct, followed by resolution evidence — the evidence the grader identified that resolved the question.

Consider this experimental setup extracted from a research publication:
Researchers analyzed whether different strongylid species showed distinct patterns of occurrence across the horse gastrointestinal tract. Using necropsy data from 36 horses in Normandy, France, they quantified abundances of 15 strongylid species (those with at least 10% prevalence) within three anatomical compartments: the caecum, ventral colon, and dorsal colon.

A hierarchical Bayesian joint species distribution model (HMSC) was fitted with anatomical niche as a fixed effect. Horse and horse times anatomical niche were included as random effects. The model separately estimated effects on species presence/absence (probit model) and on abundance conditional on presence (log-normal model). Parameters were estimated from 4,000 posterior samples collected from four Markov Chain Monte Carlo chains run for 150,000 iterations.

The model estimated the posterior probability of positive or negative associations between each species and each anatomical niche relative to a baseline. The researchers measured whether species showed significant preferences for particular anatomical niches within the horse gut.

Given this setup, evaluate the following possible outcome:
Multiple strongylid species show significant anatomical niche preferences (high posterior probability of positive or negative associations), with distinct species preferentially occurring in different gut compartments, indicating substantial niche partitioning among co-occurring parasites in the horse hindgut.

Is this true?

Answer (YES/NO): NO